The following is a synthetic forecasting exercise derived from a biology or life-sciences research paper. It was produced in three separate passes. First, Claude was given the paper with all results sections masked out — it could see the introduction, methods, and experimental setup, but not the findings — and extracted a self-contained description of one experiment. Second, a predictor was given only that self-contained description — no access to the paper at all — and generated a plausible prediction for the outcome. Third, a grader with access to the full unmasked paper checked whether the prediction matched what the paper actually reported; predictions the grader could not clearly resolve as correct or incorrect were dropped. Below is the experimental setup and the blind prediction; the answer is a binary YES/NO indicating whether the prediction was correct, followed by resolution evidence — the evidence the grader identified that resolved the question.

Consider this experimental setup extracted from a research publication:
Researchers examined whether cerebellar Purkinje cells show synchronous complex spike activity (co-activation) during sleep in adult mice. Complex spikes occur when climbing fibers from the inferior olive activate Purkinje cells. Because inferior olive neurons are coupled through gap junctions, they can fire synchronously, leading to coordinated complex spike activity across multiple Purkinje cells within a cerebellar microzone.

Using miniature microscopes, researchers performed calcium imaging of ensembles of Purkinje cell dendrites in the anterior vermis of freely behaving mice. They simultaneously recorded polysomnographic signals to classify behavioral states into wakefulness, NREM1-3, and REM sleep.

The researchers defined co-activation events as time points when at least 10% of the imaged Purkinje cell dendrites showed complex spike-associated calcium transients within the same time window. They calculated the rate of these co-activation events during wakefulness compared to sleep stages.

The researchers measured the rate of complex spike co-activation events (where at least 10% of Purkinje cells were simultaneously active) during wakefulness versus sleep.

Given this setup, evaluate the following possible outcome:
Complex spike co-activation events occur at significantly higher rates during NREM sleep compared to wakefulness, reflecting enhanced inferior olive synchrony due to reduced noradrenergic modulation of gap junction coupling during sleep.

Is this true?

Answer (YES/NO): NO